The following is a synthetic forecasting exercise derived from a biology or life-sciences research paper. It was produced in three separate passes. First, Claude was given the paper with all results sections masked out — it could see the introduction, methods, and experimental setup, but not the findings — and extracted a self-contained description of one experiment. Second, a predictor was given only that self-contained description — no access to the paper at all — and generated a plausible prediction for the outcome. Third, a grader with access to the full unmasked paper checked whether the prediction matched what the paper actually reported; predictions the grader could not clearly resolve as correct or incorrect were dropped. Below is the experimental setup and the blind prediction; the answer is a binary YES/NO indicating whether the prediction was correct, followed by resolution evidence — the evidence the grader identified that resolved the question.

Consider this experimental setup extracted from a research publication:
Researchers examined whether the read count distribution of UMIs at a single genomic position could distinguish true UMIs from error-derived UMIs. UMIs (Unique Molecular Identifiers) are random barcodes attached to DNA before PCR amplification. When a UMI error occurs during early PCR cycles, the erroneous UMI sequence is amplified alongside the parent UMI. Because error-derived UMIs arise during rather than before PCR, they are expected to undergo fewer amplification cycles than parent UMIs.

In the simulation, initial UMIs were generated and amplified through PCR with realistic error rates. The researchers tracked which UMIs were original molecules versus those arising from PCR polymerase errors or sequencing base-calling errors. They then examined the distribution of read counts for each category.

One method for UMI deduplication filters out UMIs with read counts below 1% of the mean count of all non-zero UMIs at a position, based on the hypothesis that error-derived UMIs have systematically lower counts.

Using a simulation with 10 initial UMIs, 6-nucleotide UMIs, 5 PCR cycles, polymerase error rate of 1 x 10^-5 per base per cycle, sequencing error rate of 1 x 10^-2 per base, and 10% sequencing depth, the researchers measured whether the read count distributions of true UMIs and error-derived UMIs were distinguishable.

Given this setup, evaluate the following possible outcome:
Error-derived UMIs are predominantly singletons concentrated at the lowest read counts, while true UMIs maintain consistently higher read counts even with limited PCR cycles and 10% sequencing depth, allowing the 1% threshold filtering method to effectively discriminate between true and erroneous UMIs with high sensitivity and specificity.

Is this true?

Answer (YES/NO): NO